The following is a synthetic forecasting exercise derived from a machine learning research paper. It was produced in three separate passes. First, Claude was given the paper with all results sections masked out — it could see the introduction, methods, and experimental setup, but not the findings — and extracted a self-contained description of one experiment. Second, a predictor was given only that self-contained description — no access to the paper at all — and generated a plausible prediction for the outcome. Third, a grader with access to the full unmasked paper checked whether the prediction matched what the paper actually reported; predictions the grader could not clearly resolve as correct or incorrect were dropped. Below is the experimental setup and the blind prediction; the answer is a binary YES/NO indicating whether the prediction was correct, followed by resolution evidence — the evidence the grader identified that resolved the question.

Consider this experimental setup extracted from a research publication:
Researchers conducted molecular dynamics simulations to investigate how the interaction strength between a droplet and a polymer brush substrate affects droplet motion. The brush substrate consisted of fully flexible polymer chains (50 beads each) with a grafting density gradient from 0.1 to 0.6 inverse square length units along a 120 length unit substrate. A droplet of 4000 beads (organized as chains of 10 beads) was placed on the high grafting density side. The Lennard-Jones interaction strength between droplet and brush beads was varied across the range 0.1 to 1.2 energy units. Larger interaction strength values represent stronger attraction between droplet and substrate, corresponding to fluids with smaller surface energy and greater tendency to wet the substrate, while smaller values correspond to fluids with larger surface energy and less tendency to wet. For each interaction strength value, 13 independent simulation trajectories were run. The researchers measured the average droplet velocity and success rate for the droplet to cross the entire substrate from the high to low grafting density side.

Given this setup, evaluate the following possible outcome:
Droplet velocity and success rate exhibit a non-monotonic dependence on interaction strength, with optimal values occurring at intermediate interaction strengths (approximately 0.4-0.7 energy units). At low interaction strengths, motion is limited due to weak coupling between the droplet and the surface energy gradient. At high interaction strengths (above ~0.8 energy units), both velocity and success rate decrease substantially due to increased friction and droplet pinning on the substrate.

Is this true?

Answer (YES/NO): NO